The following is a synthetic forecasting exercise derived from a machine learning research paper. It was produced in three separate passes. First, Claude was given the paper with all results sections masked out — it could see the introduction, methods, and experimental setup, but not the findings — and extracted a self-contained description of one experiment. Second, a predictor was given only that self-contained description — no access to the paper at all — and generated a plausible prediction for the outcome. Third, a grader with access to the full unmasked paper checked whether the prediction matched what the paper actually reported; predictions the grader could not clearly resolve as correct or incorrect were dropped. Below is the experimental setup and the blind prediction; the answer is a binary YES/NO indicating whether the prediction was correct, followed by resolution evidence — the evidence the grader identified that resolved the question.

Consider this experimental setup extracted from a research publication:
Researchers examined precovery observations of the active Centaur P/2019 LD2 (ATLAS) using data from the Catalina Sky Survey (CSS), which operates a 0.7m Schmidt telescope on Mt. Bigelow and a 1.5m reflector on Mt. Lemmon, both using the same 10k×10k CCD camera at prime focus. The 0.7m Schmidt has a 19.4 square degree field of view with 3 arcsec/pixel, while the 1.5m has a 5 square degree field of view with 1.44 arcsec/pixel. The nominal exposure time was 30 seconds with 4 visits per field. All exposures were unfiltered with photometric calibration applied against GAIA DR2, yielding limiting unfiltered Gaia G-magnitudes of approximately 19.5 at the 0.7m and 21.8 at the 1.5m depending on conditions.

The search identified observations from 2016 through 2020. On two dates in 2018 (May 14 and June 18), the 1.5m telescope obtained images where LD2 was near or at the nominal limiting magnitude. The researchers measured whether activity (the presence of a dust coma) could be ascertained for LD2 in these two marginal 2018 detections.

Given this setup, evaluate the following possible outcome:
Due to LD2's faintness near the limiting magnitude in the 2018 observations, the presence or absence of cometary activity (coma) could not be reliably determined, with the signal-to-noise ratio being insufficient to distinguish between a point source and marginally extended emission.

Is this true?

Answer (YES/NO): YES